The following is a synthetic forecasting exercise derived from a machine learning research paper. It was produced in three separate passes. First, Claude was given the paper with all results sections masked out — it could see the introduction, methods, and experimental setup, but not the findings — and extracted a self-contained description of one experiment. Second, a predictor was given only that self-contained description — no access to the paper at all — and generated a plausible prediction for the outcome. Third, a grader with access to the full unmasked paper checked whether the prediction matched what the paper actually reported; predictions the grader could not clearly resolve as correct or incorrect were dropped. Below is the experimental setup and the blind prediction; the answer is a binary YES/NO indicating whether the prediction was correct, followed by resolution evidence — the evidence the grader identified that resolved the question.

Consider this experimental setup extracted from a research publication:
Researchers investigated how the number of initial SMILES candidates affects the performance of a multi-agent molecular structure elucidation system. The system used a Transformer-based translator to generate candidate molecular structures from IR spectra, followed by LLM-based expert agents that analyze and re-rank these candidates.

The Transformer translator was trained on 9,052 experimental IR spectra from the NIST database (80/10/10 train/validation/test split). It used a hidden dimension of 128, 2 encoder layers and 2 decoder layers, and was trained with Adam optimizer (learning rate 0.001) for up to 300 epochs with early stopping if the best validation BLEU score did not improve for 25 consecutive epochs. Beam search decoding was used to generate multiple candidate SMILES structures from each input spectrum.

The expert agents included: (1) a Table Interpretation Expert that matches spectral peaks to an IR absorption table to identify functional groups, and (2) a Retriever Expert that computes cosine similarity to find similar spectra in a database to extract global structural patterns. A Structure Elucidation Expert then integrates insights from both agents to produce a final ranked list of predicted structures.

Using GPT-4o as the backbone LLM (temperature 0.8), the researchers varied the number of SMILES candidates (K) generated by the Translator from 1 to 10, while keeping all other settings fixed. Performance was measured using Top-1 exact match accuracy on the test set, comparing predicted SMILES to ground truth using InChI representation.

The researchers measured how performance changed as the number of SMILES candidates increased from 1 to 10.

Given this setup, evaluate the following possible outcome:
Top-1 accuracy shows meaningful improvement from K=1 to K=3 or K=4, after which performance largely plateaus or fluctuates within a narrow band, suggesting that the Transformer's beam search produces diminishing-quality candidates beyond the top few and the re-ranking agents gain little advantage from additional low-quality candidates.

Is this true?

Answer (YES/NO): NO